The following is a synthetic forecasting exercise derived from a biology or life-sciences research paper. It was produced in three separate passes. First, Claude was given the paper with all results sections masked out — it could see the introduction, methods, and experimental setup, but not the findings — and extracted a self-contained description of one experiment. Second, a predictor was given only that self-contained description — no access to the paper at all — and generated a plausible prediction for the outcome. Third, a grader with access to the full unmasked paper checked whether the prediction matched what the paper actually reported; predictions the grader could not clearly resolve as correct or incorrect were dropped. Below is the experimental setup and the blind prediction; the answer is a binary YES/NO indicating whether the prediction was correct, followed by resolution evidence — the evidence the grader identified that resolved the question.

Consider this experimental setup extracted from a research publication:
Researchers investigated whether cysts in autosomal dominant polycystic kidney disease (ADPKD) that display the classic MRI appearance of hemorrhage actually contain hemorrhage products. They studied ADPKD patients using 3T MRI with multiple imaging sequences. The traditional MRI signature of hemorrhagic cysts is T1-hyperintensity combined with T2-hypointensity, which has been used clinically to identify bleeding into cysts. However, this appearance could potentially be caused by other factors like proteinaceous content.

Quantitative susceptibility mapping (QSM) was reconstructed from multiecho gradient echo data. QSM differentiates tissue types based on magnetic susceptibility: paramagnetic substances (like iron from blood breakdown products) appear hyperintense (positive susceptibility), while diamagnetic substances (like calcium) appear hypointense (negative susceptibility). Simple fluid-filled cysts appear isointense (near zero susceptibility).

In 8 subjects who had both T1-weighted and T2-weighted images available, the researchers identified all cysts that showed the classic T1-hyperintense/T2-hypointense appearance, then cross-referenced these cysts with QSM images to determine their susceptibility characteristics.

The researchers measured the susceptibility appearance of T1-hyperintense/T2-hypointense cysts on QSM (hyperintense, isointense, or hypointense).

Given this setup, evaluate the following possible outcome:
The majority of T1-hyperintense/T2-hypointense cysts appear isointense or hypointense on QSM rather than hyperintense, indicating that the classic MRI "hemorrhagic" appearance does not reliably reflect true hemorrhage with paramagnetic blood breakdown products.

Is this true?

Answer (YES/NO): YES